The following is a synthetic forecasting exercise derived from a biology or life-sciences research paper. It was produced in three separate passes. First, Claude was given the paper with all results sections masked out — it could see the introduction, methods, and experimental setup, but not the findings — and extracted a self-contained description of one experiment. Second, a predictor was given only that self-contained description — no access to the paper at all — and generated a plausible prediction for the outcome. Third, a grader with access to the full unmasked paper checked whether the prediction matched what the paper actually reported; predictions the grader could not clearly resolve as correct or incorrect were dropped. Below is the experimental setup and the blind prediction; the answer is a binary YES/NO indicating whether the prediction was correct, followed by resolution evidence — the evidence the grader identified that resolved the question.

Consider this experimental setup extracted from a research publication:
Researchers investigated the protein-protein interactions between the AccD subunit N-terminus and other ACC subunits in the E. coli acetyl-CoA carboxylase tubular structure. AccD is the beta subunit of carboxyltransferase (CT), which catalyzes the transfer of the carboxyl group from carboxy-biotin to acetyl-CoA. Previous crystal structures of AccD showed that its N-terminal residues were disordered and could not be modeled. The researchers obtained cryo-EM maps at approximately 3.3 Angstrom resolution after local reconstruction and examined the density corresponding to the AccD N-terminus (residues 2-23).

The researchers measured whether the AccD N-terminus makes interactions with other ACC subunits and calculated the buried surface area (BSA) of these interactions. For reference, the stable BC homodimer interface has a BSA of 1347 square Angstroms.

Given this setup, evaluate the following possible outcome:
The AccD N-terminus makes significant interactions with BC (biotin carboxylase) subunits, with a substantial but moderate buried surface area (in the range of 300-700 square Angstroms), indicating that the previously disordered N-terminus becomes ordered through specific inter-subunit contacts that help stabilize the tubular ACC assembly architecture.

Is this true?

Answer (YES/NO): NO